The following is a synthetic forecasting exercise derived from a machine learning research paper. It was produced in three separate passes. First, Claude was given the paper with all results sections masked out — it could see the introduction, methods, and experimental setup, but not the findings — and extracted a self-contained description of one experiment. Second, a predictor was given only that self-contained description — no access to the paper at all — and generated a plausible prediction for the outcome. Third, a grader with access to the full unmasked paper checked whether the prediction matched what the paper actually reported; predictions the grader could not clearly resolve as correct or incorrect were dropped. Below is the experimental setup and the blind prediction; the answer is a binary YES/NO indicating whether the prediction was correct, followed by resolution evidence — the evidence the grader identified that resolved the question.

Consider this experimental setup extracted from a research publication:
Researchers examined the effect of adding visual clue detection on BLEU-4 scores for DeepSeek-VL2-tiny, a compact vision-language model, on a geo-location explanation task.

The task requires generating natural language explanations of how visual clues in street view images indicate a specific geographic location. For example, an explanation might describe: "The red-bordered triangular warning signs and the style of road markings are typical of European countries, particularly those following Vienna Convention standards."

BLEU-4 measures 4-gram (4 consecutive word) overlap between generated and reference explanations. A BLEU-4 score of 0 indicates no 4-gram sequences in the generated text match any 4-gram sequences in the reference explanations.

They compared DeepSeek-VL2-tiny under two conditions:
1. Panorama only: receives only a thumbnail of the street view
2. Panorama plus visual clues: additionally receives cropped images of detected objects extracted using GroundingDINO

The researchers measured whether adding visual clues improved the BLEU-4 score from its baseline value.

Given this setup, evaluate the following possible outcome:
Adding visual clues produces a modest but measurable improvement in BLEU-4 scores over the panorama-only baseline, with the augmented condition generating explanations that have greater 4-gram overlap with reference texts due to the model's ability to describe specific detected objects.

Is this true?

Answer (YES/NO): YES